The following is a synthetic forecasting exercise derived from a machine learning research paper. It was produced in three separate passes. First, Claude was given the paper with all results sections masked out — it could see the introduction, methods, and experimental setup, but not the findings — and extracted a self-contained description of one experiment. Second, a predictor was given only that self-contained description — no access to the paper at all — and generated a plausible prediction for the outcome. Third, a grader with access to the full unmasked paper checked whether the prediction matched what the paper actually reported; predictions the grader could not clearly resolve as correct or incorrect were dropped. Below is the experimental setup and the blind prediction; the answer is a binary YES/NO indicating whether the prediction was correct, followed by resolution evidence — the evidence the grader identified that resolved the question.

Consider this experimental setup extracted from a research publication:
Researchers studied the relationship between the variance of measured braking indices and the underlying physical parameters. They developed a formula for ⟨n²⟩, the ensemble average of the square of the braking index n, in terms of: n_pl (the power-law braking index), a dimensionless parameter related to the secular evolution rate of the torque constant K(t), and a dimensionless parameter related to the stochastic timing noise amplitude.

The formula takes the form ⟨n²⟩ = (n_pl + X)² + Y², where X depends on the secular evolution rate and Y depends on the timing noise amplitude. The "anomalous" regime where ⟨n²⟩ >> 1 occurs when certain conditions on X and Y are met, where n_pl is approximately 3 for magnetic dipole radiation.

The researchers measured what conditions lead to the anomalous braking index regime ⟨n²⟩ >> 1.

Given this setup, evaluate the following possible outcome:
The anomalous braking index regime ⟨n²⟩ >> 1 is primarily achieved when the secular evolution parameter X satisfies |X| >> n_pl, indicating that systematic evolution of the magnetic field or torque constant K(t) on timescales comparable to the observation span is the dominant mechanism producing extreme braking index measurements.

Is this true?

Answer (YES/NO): NO